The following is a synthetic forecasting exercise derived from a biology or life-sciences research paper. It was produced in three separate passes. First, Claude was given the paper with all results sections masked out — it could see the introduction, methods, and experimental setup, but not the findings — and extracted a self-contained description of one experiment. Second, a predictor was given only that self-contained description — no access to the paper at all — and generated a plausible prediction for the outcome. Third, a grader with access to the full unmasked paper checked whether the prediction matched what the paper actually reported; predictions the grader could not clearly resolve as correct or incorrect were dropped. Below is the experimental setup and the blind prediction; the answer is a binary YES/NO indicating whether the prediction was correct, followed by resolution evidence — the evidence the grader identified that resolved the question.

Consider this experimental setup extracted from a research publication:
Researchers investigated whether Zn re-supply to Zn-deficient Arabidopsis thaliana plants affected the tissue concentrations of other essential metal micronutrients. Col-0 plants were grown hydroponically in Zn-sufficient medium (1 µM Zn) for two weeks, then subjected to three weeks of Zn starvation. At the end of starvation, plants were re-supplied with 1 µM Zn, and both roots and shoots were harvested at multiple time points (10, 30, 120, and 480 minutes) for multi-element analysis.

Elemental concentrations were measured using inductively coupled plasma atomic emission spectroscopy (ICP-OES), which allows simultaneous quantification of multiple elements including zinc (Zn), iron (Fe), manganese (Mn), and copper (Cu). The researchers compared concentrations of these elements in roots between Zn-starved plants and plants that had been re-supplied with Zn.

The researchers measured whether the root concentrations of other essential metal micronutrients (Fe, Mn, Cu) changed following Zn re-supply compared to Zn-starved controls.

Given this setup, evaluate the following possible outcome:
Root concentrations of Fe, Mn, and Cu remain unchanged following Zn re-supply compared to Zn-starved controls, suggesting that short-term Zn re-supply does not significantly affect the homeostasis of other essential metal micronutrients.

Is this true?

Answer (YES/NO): NO